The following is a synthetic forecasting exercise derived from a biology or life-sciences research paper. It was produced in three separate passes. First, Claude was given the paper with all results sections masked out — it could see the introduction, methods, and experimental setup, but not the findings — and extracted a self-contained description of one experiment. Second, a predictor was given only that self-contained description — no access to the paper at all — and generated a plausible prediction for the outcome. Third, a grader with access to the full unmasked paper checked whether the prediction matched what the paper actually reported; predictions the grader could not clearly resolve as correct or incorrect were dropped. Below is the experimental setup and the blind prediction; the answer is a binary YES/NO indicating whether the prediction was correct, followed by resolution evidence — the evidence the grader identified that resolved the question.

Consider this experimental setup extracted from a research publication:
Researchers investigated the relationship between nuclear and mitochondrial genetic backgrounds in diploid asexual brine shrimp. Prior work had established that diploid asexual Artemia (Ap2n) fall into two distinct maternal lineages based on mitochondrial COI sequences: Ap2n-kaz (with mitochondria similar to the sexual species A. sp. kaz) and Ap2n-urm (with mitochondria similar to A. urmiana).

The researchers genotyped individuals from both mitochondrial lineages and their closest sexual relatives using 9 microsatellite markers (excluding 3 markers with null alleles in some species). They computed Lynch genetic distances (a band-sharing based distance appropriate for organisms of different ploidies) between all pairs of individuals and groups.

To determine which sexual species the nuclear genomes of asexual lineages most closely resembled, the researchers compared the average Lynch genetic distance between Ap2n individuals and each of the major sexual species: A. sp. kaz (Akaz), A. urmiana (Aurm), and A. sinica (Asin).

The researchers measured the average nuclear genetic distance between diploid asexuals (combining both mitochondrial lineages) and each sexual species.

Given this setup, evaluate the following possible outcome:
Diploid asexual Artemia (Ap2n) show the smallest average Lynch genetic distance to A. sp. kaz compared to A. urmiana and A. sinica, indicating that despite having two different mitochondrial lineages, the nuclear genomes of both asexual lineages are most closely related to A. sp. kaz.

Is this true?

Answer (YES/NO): YES